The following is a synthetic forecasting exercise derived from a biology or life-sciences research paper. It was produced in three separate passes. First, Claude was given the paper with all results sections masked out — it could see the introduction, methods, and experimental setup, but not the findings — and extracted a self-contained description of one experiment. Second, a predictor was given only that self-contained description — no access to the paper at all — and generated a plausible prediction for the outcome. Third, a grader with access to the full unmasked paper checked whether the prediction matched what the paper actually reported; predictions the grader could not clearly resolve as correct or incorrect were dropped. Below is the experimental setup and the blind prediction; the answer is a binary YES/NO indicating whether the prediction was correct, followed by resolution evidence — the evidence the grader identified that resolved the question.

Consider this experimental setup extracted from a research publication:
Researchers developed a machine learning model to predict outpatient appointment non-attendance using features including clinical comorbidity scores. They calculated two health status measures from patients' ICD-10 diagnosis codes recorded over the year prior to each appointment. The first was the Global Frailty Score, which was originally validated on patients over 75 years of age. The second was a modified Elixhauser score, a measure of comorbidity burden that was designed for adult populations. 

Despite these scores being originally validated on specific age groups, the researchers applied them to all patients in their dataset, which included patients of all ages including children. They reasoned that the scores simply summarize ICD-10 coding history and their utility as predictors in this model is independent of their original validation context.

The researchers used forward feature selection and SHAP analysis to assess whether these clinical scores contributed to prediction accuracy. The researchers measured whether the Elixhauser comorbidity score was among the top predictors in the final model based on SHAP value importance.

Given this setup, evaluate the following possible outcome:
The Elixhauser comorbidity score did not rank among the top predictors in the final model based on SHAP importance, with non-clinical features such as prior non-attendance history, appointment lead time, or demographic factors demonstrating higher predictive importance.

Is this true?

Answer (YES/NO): YES